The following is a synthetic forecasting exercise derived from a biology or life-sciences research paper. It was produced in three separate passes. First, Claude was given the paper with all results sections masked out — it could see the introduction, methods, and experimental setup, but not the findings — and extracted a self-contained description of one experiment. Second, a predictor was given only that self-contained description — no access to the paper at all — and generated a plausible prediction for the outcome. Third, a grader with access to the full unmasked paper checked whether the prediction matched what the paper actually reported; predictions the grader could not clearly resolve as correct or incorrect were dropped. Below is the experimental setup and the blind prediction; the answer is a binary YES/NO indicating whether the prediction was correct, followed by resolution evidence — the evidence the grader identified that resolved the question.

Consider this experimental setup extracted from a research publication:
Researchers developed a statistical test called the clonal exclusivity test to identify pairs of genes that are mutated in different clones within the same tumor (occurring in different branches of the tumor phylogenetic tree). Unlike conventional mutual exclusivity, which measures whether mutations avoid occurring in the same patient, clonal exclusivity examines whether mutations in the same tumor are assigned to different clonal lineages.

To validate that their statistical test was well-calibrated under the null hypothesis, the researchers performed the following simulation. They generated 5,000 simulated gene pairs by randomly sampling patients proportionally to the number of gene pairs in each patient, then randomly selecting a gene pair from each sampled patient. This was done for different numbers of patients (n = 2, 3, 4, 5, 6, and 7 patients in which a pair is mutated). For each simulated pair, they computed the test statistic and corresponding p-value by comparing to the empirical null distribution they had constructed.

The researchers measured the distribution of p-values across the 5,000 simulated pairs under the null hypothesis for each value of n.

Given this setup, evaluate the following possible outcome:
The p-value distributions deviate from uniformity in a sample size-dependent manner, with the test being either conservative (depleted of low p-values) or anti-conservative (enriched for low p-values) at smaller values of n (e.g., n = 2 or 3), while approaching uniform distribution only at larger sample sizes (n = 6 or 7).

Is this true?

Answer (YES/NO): NO